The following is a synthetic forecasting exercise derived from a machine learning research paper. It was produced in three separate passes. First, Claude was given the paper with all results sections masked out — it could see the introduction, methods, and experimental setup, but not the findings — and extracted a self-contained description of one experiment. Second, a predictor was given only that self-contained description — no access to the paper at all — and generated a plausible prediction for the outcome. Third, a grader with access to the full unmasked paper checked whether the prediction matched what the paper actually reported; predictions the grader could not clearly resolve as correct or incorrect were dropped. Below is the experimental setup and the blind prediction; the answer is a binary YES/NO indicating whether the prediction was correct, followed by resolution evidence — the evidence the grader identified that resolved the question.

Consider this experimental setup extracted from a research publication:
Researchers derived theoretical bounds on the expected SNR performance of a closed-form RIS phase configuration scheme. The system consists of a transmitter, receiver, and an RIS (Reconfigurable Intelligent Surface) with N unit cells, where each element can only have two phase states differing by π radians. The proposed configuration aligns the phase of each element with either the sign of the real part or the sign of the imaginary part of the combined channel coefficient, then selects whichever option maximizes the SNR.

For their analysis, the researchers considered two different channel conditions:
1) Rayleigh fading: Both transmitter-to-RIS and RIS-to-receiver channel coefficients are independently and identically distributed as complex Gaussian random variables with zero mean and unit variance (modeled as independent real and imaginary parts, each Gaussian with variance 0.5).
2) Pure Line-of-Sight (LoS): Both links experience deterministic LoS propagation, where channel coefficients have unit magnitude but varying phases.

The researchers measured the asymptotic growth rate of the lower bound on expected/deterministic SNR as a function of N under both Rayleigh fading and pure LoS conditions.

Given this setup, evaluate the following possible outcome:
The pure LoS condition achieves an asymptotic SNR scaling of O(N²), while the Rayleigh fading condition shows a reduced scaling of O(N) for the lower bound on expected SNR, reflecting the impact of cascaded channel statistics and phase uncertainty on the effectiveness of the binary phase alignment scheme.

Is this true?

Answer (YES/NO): NO